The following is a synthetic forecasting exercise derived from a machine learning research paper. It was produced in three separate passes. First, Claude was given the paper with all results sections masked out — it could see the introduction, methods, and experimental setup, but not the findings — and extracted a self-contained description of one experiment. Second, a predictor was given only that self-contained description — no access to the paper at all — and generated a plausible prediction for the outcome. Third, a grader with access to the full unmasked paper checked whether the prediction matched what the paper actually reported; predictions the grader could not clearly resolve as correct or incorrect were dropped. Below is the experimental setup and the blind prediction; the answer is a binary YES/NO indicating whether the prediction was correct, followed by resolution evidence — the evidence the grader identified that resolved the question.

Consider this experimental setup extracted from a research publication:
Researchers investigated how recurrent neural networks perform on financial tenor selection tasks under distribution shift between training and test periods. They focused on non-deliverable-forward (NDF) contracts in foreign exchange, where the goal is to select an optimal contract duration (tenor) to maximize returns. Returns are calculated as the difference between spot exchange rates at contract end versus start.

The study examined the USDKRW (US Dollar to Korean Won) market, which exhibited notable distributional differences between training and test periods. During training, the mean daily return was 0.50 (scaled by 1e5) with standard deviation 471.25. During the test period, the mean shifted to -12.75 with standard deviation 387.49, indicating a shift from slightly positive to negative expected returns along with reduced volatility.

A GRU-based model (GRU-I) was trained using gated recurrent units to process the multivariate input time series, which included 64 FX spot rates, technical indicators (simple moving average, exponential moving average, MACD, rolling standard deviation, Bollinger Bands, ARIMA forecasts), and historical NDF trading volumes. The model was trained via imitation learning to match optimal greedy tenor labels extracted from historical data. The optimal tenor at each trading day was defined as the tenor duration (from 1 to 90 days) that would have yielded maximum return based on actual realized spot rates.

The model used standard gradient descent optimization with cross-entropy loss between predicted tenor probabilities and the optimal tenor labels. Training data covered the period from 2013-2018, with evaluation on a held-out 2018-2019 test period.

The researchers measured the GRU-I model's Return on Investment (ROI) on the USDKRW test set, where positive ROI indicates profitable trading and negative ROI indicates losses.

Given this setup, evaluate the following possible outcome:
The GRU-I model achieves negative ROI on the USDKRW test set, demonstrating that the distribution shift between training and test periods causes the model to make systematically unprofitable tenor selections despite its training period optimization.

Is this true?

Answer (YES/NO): YES